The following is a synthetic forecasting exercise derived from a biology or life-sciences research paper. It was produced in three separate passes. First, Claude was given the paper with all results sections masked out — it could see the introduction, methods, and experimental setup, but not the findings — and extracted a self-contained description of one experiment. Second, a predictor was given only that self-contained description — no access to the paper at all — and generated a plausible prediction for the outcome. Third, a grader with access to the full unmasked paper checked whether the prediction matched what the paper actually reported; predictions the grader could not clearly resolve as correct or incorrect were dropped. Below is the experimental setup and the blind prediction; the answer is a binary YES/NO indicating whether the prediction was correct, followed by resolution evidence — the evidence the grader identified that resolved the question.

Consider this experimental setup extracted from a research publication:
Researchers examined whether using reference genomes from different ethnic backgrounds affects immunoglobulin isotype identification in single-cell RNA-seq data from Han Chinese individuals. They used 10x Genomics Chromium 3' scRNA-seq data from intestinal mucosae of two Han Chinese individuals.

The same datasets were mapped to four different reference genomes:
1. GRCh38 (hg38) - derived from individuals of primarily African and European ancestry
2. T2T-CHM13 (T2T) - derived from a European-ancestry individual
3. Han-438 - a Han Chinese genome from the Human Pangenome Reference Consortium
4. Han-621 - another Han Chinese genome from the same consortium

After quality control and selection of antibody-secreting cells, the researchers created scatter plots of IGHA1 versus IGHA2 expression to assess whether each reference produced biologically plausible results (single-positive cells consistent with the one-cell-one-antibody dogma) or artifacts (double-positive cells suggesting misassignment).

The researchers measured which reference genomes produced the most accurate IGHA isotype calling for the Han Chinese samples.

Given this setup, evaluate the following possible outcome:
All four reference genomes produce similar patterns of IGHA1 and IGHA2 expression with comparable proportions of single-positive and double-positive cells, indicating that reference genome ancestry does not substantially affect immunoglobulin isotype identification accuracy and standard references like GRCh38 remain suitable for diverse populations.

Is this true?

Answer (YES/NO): NO